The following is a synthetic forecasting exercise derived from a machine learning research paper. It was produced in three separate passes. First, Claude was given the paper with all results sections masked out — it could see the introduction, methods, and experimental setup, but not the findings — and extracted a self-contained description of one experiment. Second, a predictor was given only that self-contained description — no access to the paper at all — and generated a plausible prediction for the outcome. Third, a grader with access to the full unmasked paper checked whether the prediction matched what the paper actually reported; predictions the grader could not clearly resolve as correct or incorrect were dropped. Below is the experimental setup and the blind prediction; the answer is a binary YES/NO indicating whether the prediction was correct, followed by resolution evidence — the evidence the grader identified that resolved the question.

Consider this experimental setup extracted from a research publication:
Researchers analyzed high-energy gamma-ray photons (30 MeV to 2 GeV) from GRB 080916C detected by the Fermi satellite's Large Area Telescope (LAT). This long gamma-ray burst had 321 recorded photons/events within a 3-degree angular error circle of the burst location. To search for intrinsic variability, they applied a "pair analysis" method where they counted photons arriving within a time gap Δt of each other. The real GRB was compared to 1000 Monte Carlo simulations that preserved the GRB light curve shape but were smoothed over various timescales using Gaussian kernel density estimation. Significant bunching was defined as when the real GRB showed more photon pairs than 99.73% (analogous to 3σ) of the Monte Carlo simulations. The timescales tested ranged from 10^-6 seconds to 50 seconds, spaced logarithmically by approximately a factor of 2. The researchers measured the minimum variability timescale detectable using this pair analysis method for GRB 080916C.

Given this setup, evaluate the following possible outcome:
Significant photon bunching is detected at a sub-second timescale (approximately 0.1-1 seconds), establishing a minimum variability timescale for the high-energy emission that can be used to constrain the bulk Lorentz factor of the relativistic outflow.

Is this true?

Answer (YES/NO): NO